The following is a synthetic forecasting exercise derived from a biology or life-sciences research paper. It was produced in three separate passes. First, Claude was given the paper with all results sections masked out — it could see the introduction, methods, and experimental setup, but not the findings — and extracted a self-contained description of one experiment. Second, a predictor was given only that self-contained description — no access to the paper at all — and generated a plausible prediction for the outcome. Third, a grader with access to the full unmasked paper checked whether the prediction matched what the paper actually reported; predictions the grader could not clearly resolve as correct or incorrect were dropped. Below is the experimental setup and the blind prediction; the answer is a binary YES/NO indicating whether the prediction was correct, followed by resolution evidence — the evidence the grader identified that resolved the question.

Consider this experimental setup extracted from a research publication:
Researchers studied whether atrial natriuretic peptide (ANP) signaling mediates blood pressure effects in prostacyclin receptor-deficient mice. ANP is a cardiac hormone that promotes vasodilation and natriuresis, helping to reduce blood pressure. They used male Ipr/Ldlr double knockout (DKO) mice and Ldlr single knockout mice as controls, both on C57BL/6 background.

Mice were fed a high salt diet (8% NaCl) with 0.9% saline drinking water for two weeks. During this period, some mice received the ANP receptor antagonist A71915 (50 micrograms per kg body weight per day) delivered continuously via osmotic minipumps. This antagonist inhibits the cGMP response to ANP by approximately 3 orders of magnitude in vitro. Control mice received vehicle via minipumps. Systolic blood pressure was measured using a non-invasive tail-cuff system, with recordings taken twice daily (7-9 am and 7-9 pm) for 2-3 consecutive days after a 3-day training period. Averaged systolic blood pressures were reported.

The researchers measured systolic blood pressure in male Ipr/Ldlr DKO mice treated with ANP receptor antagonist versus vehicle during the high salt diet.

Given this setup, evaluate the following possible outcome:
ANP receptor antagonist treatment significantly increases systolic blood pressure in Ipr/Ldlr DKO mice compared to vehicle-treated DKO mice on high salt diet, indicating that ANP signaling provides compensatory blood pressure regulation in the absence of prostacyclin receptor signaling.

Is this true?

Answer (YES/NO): YES